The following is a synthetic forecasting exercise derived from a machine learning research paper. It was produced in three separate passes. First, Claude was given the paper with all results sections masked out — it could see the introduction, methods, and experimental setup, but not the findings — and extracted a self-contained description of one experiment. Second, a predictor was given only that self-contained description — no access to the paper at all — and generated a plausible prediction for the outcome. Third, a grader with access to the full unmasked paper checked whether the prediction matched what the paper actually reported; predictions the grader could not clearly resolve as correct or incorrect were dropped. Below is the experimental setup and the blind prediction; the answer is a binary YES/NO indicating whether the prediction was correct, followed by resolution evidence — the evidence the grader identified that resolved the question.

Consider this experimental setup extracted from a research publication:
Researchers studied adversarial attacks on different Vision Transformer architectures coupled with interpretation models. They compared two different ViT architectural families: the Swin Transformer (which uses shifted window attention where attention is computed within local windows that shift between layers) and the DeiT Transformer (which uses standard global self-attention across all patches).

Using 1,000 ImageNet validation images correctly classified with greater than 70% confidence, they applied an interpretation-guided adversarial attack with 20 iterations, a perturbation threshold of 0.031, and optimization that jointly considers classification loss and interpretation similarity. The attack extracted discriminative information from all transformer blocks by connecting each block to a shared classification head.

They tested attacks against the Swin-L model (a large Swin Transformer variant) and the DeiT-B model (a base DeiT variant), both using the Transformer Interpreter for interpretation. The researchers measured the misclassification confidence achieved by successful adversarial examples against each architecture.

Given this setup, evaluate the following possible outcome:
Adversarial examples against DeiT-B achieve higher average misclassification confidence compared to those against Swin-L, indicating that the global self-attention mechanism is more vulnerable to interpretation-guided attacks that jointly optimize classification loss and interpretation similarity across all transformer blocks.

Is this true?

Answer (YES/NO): NO